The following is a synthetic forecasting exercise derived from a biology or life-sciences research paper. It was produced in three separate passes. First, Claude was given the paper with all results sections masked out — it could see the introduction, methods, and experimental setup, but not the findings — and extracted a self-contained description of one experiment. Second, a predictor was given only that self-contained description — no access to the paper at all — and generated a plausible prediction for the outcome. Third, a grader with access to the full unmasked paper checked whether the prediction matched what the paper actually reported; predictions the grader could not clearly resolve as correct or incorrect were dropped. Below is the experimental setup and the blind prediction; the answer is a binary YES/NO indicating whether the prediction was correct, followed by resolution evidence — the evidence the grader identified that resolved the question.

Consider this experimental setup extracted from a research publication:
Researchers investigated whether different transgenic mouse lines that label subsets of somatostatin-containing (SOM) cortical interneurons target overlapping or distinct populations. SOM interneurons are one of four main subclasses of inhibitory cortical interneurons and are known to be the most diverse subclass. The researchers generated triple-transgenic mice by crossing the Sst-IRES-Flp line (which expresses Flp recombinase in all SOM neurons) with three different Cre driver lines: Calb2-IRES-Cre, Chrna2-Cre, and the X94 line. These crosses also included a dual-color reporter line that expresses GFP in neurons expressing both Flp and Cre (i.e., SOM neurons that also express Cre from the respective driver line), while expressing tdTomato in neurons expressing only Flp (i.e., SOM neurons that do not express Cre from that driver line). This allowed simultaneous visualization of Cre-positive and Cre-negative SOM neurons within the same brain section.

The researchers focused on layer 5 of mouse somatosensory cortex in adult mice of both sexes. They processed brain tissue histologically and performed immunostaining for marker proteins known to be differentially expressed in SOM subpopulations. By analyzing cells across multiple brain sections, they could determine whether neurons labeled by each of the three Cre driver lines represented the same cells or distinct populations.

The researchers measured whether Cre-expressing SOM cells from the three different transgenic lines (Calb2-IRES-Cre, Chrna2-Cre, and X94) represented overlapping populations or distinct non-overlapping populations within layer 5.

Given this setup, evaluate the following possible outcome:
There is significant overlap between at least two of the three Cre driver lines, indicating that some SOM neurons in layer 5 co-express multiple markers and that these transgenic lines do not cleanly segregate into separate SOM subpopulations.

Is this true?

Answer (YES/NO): NO